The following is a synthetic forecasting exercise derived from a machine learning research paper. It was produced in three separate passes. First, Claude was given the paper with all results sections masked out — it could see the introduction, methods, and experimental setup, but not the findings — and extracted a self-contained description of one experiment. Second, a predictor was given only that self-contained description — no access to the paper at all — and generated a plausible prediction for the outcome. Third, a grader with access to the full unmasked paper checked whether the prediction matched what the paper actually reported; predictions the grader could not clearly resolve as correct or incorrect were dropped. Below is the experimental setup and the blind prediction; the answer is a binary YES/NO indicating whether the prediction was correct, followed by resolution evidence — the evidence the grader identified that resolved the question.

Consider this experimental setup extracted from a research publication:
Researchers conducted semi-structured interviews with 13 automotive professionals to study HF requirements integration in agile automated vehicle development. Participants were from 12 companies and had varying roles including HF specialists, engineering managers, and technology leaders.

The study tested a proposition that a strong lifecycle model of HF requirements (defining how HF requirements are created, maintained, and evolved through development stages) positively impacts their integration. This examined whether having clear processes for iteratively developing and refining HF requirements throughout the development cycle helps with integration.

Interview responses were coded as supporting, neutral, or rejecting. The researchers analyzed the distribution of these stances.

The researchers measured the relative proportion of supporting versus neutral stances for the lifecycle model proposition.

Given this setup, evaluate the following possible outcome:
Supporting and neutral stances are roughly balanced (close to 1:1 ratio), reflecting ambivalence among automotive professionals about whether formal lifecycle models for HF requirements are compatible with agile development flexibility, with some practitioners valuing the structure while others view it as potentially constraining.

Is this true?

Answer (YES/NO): NO